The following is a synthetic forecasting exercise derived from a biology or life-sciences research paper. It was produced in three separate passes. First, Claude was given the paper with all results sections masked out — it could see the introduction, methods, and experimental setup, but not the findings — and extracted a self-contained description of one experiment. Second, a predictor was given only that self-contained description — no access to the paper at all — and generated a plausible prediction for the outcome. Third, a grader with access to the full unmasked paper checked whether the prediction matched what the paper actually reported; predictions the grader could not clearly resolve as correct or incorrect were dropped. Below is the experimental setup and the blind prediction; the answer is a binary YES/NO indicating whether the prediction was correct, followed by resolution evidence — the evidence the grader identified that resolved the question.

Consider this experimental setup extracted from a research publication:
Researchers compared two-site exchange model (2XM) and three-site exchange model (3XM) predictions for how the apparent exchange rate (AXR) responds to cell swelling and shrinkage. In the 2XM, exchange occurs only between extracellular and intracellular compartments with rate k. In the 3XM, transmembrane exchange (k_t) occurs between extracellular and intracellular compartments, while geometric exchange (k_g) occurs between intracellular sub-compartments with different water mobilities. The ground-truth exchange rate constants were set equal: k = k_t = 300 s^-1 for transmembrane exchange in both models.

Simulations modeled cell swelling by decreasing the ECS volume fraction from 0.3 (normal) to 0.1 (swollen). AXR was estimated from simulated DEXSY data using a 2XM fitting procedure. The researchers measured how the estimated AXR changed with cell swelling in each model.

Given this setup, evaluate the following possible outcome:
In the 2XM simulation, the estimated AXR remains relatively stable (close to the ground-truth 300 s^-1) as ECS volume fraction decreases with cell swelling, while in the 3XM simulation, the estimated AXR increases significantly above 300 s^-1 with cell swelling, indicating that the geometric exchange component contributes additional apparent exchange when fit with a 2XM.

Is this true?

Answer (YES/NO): NO